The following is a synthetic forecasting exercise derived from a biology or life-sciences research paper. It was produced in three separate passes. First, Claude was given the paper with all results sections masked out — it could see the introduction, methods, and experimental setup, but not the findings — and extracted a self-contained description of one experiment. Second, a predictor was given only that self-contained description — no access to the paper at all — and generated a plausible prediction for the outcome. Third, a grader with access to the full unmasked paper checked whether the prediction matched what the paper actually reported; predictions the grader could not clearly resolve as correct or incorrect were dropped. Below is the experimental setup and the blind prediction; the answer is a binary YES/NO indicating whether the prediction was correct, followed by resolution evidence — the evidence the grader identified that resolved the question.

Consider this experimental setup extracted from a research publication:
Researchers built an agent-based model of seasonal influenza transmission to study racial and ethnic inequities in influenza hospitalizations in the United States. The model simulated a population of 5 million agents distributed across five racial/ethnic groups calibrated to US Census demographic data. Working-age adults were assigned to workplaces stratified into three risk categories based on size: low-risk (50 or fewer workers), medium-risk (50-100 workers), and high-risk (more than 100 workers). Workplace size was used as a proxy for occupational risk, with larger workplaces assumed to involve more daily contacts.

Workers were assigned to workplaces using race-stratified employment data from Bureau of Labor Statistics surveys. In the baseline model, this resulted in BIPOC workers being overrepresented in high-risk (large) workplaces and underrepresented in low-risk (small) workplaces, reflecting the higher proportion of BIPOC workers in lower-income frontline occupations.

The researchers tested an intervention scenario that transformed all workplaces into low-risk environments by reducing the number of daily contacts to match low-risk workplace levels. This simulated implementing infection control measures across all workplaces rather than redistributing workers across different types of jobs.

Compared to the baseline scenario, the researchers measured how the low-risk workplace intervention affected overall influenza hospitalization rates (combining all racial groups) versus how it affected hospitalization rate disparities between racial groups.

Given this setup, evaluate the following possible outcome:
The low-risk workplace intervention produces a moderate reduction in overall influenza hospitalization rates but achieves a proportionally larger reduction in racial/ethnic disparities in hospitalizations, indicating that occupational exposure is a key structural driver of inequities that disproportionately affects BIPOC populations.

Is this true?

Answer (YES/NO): NO